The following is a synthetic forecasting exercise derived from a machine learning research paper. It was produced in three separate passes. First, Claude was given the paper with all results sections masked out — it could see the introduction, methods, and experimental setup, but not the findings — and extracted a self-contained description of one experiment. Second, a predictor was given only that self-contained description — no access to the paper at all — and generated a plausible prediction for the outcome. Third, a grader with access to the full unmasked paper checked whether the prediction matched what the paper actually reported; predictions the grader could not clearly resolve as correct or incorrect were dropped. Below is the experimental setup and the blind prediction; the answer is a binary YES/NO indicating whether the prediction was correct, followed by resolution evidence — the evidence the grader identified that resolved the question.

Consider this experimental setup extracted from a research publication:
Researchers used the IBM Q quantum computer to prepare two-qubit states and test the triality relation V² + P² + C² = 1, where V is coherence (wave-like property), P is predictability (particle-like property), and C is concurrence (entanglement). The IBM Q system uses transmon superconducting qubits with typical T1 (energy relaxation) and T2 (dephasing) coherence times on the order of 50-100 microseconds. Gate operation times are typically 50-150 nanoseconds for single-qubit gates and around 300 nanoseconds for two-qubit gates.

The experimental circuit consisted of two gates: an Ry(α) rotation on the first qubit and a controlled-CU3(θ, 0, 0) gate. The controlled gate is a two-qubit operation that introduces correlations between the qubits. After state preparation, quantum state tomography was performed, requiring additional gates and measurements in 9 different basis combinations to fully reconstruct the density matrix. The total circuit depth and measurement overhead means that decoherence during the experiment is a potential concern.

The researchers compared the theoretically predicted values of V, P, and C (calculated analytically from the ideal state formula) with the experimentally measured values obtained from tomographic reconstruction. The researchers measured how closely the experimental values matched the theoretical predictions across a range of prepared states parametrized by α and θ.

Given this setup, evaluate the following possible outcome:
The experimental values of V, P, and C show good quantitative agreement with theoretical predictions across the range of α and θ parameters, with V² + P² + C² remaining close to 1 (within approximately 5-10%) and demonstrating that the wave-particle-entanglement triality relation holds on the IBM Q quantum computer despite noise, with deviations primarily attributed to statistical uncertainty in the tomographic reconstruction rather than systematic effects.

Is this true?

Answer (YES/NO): NO